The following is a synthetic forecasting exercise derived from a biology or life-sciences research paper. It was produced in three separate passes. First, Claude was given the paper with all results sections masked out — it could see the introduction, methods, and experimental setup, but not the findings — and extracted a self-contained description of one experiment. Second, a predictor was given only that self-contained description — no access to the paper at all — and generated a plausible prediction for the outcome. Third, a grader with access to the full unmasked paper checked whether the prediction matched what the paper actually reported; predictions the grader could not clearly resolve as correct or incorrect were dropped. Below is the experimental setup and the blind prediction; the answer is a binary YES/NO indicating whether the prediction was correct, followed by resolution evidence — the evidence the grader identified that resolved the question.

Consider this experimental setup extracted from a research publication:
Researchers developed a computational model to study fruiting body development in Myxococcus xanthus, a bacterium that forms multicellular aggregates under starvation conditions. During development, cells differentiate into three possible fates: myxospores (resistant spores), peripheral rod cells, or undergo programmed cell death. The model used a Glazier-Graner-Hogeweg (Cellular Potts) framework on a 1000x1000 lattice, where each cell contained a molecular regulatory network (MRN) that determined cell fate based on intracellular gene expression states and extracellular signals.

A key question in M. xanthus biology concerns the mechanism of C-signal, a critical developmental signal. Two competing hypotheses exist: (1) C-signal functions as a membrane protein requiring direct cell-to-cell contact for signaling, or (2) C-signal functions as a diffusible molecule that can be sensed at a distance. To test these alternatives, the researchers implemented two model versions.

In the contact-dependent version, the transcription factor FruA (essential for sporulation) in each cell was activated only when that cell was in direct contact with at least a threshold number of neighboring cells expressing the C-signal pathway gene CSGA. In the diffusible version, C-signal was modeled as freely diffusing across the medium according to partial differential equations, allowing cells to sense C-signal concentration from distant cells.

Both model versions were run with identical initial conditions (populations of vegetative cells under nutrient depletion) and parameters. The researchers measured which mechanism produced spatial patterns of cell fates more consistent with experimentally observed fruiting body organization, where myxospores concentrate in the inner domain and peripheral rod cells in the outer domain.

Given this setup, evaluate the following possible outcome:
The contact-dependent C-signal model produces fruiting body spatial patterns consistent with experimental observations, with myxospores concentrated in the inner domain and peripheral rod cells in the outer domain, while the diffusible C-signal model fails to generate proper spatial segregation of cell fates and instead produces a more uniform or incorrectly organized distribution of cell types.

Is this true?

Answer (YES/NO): NO